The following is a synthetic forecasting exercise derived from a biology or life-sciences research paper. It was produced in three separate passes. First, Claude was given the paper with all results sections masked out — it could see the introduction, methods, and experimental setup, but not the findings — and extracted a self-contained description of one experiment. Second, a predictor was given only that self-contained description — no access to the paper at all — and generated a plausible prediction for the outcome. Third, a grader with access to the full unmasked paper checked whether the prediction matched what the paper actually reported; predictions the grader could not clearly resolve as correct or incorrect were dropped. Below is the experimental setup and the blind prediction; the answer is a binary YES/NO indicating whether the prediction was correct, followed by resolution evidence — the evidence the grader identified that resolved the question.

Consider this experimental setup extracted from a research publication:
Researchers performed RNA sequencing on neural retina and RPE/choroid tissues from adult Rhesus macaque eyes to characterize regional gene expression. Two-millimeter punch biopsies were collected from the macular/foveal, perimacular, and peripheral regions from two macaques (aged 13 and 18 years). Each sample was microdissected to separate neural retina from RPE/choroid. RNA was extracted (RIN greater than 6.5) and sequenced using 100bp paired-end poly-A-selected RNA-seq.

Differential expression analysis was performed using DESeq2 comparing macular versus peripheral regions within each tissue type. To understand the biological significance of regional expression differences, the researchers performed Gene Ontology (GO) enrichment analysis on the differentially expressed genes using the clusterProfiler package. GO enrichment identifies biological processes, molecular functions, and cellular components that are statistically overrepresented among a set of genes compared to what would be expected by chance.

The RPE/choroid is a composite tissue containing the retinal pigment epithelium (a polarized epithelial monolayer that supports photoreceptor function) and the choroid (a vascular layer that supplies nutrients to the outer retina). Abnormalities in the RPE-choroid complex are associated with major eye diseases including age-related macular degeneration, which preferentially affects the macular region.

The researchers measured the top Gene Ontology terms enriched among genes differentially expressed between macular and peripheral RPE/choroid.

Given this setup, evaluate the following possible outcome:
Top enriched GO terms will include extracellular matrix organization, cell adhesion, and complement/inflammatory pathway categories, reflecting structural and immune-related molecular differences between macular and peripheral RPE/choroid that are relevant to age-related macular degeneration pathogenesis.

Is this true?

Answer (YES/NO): NO